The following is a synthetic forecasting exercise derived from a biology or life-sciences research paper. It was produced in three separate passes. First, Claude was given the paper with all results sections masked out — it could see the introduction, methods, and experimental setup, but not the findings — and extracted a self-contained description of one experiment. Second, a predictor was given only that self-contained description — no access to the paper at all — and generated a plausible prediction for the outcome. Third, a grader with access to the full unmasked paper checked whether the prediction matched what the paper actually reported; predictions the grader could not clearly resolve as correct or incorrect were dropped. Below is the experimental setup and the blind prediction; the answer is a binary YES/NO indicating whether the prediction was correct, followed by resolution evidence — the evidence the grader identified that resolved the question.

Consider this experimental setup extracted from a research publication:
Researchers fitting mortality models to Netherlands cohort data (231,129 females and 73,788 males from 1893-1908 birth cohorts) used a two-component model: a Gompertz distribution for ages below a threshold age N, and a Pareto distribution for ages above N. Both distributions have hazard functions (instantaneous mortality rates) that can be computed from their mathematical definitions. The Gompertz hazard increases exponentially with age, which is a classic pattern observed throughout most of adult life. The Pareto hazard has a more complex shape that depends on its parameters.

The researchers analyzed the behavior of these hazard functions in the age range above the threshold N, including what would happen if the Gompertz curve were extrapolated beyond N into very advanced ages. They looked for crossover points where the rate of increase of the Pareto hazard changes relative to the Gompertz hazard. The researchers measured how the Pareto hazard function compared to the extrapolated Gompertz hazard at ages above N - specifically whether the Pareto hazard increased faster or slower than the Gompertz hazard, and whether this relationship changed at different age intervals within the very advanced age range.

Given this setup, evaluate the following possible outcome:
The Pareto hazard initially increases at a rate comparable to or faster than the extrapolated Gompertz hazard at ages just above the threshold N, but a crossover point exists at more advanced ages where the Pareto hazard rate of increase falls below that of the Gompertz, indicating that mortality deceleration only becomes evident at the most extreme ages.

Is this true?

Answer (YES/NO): NO